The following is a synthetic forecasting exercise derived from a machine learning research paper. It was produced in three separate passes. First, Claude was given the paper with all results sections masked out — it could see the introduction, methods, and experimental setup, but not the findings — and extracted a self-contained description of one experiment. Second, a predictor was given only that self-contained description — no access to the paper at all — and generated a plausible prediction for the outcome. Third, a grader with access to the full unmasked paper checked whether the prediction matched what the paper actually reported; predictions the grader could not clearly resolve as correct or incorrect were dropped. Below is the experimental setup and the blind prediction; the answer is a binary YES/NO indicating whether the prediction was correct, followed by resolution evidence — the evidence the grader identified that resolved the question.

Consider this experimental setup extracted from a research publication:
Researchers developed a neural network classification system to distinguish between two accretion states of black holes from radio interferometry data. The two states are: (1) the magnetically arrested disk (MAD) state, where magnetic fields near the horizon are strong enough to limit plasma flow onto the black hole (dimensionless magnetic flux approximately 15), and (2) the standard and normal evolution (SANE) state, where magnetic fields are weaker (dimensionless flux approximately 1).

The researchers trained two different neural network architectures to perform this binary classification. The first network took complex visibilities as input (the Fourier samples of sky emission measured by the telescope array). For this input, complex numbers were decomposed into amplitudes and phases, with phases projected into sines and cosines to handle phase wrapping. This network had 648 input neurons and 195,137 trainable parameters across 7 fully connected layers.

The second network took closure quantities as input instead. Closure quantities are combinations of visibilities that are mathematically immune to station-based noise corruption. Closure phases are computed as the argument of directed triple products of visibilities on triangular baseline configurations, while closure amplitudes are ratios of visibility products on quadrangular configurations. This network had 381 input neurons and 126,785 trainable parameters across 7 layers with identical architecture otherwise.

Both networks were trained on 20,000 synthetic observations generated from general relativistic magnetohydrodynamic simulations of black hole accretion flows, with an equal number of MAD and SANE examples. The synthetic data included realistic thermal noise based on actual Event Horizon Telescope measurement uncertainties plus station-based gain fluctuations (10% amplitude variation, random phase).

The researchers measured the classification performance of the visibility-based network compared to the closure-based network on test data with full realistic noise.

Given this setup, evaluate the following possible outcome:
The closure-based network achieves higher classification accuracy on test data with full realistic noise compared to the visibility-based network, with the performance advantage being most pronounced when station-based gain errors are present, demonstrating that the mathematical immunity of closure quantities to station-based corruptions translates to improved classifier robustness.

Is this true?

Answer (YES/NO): YES